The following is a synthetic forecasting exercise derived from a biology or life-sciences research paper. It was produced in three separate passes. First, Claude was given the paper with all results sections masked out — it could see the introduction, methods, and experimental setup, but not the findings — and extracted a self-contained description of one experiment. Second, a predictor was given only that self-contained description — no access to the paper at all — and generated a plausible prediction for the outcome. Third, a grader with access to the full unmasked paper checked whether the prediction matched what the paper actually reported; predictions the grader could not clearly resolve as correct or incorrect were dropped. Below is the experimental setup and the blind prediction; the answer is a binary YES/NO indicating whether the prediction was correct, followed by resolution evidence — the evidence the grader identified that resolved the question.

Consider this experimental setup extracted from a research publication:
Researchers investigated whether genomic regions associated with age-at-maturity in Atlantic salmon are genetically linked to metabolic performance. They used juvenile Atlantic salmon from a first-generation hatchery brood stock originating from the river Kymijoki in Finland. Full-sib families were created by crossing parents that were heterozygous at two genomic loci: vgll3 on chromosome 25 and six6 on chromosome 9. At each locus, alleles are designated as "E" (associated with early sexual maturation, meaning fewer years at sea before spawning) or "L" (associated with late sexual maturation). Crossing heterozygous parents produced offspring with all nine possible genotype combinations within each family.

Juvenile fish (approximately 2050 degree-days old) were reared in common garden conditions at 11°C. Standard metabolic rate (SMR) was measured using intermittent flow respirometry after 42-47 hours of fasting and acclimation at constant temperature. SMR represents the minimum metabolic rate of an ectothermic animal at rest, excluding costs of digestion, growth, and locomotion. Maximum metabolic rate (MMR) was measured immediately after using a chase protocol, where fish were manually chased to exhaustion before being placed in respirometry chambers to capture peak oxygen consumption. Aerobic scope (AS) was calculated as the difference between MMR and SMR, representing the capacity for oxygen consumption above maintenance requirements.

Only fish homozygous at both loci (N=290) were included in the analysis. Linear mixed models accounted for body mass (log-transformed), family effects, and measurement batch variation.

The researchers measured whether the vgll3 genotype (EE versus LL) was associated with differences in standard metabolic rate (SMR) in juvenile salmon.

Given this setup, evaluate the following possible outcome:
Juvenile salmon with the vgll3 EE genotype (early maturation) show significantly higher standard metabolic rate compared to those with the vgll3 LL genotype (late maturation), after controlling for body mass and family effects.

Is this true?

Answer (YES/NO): NO